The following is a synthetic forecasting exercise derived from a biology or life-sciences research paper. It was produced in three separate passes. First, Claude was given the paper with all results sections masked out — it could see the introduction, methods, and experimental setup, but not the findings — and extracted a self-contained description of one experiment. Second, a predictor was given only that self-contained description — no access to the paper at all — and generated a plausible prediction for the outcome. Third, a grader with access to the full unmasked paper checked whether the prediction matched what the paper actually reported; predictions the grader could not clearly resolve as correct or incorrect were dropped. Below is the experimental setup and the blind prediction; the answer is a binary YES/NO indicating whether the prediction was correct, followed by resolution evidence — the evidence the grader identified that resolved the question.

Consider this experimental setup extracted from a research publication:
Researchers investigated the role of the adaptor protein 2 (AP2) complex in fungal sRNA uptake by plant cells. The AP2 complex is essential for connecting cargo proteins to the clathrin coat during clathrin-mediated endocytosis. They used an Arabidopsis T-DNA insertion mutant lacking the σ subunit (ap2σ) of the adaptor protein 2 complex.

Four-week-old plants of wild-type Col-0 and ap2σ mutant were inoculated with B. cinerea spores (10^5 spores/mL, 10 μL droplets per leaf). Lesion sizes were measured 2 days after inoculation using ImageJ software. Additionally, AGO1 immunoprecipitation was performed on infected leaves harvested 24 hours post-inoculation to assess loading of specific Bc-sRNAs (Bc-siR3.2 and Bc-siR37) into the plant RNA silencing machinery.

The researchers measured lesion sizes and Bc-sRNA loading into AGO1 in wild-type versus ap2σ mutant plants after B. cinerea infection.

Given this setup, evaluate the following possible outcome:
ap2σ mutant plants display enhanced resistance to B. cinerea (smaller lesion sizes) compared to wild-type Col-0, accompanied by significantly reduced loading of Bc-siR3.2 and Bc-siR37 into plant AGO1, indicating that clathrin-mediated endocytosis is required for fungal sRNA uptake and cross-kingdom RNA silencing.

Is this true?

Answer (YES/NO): YES